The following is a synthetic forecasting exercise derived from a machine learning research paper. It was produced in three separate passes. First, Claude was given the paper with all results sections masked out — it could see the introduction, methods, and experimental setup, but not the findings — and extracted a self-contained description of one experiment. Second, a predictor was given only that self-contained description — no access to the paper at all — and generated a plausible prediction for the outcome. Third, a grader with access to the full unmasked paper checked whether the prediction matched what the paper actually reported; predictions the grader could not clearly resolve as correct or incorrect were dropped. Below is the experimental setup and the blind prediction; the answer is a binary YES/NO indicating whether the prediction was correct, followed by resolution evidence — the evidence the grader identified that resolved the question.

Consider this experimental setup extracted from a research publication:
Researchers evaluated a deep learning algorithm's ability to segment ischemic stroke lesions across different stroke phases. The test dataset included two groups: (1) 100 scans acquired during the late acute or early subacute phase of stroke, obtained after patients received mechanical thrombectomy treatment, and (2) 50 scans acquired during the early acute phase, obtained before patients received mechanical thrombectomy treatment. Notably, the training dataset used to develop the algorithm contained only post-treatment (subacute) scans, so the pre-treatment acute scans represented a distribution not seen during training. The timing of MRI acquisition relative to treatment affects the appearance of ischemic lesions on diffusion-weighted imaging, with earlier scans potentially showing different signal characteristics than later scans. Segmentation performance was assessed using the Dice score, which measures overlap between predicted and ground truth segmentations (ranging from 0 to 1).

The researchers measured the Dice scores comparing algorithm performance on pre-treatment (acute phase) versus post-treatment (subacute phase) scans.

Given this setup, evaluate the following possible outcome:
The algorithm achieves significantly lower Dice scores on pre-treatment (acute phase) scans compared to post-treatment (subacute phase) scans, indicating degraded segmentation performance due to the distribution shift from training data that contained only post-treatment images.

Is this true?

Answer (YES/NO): YES